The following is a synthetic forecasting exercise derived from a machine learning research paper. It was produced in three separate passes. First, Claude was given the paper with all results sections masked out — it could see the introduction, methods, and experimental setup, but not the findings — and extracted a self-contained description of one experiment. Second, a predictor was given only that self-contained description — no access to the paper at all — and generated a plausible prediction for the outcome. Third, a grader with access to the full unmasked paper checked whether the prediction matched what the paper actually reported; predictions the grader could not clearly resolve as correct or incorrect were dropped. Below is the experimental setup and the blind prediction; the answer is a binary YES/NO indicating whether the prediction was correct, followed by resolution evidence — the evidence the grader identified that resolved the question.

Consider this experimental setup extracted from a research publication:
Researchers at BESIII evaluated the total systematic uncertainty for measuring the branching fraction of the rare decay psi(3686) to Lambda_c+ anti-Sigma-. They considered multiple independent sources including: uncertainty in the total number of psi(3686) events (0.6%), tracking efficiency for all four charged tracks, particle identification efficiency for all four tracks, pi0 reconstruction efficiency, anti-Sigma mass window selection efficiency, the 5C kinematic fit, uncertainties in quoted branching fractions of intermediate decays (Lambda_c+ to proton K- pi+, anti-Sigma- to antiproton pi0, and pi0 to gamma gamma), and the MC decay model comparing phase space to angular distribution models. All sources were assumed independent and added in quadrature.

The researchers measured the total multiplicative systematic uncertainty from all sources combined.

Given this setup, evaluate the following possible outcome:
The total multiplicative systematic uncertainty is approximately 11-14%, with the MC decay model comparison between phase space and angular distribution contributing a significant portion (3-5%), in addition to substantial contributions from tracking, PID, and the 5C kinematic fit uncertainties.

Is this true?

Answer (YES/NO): NO